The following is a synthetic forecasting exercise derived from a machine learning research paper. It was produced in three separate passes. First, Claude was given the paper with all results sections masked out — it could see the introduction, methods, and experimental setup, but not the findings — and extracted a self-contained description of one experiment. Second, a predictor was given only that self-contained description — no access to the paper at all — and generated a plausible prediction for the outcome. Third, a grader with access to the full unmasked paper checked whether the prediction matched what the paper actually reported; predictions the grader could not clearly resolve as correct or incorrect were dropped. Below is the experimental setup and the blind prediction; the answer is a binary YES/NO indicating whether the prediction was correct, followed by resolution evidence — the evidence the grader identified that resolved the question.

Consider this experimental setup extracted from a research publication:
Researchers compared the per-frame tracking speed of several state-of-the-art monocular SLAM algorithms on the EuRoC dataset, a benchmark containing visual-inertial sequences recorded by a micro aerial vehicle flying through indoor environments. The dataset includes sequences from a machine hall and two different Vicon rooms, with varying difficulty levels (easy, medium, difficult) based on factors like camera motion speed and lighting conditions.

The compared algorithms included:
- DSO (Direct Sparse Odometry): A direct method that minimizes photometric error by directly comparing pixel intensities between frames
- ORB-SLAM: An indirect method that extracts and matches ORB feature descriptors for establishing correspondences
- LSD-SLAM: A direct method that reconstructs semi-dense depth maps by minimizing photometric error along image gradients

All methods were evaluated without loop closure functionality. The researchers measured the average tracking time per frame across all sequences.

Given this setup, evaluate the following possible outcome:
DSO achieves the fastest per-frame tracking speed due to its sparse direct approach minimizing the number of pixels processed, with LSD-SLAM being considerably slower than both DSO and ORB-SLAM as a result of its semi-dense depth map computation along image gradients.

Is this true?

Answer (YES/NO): NO